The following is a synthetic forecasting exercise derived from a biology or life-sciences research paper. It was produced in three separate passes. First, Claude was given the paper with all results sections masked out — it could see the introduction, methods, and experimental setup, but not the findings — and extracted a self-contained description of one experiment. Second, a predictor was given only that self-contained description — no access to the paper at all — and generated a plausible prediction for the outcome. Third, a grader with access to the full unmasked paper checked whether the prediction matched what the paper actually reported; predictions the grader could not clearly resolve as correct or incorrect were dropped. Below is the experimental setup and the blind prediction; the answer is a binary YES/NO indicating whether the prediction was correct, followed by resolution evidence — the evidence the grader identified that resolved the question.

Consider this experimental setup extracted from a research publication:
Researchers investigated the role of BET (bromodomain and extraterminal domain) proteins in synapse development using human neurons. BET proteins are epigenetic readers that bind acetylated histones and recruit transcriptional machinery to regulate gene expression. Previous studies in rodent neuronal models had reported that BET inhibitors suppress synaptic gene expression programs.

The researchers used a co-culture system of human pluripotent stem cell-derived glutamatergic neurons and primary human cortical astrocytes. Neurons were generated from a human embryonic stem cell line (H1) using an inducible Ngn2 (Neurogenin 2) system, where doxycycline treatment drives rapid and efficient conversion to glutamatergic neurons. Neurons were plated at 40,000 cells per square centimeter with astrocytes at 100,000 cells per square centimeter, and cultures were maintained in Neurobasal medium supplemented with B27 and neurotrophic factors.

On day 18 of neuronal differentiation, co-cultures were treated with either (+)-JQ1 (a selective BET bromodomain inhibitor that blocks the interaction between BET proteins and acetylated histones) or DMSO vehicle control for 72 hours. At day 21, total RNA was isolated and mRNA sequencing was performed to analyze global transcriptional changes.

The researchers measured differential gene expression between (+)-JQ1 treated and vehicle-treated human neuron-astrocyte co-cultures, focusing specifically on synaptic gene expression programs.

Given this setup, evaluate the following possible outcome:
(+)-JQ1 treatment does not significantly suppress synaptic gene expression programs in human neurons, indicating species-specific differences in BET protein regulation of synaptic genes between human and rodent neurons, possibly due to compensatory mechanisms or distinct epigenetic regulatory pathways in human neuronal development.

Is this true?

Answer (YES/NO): YES